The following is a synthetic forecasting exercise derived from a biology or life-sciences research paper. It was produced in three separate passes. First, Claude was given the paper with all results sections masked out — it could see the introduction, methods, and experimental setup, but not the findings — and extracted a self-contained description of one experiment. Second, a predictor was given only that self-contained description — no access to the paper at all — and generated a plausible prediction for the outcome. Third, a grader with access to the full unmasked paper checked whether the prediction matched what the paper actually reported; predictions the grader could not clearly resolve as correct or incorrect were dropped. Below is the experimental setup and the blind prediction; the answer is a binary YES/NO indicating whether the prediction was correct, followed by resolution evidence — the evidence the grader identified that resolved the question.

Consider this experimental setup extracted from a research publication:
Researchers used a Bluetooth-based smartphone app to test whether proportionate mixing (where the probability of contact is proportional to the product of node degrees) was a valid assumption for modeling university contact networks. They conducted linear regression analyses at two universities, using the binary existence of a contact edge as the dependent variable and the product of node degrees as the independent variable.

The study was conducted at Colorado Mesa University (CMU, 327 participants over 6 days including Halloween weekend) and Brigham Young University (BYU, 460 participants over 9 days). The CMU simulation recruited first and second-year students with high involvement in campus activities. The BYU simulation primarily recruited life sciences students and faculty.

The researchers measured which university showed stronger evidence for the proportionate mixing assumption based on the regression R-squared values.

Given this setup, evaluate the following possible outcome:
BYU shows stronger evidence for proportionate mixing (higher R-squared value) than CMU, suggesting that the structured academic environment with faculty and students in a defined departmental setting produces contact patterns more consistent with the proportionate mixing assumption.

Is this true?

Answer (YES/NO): NO